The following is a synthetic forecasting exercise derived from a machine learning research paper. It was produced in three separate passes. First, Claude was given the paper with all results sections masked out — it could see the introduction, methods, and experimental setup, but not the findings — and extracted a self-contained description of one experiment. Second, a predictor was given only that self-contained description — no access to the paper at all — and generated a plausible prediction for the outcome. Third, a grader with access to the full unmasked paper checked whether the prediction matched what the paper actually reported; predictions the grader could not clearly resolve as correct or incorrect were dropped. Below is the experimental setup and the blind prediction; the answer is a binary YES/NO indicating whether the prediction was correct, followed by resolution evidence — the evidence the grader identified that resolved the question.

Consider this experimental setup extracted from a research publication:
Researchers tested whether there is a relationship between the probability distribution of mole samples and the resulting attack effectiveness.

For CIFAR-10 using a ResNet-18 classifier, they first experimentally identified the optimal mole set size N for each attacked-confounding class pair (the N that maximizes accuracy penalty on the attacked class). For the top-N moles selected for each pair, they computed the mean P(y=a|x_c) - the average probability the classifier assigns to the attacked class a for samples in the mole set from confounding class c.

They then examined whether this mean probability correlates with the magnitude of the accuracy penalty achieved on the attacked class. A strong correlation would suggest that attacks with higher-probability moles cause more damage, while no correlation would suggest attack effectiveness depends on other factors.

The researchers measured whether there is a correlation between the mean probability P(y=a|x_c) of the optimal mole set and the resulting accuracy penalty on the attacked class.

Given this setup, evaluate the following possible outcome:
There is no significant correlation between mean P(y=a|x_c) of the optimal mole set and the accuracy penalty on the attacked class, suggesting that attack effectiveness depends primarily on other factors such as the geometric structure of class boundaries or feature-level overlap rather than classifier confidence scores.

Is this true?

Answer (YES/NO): NO